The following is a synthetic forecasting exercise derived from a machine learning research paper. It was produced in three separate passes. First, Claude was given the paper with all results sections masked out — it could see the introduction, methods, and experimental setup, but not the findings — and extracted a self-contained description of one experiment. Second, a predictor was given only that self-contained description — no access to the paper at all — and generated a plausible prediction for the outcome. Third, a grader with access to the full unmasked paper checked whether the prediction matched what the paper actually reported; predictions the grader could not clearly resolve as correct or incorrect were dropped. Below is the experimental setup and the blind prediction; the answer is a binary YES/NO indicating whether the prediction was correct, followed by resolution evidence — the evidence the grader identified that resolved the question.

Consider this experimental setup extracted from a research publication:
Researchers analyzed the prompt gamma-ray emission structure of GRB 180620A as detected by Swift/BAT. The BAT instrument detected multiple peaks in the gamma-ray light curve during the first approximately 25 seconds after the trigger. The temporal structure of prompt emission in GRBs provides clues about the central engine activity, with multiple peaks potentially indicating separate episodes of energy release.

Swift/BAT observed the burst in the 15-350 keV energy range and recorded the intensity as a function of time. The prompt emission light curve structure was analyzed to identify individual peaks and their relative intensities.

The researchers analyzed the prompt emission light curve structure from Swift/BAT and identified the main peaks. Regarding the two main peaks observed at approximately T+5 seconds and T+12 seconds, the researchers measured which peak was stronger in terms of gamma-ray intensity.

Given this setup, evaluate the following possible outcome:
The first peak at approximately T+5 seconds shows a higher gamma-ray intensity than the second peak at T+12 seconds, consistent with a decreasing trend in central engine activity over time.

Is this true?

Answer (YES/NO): NO